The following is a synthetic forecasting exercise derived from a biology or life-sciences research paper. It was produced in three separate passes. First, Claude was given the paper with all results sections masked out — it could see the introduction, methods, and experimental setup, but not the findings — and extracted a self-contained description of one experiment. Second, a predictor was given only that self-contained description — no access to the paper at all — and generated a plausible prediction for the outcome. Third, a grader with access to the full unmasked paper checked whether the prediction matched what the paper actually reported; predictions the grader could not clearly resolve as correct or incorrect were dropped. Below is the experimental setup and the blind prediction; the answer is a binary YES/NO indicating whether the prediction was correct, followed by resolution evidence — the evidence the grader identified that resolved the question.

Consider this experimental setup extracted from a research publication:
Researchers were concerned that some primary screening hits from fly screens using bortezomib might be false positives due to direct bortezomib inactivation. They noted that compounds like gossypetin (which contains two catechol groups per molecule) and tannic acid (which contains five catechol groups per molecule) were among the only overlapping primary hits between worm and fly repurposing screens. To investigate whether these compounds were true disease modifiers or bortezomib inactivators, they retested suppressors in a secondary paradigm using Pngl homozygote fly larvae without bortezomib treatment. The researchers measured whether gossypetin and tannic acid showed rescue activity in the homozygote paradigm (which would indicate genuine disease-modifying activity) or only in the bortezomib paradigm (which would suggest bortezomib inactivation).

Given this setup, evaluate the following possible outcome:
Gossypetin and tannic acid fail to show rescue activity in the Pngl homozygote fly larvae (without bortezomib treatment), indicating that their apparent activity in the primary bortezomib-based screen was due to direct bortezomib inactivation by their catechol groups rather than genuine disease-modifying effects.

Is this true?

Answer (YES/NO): YES